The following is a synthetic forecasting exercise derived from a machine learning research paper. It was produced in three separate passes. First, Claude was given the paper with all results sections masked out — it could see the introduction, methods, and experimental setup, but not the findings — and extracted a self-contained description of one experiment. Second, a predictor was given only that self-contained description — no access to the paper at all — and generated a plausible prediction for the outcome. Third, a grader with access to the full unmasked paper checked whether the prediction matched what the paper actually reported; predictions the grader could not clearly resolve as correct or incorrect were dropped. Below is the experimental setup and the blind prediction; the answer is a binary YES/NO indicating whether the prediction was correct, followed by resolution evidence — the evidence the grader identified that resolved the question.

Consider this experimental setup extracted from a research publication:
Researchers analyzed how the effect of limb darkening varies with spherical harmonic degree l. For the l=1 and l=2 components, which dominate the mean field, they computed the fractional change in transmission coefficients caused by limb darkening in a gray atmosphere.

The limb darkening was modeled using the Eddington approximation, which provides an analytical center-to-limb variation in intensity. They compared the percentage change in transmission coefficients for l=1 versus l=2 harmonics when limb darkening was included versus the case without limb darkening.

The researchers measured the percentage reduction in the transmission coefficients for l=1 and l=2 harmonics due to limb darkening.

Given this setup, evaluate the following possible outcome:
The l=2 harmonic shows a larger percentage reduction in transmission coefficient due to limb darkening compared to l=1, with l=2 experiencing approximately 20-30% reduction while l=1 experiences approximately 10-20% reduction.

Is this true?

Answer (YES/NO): NO